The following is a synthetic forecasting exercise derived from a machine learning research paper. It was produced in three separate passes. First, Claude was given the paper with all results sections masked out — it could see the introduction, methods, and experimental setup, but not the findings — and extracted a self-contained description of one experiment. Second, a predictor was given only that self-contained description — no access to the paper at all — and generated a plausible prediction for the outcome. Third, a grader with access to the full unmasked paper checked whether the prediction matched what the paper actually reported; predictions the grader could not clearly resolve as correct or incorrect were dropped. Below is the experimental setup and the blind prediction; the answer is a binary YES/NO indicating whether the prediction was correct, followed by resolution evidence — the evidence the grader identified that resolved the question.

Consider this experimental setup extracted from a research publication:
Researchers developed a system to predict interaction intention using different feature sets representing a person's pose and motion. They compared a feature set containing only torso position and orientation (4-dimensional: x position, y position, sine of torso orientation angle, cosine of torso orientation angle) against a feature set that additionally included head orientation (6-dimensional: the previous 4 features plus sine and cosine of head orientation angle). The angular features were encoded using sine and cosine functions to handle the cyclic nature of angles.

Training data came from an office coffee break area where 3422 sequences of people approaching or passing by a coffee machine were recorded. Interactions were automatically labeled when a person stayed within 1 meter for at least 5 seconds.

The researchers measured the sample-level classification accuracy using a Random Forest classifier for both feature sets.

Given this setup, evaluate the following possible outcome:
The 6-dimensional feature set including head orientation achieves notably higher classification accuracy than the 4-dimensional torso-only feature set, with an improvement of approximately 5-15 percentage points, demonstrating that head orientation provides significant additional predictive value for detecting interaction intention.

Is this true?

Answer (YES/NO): NO